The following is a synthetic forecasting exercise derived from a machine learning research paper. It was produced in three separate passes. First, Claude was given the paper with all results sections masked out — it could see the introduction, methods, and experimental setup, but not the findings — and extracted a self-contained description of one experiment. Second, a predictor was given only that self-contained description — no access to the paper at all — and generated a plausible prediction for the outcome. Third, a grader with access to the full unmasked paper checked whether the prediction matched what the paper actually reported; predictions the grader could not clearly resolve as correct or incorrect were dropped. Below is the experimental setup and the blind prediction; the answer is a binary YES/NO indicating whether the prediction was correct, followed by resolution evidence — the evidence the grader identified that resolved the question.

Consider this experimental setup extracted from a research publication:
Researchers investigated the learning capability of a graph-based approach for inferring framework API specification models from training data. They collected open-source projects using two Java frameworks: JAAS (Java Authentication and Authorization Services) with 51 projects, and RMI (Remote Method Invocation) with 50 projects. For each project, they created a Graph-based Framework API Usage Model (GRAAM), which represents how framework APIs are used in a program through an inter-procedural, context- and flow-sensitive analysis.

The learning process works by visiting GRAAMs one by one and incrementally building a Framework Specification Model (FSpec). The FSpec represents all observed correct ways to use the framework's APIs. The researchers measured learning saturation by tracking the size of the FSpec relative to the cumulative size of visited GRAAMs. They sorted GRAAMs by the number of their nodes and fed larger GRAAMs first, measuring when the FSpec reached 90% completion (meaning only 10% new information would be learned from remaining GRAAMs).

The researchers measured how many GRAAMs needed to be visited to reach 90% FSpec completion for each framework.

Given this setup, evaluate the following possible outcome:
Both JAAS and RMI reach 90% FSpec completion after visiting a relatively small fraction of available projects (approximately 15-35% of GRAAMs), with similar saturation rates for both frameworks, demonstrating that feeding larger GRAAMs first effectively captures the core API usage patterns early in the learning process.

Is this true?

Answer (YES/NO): NO